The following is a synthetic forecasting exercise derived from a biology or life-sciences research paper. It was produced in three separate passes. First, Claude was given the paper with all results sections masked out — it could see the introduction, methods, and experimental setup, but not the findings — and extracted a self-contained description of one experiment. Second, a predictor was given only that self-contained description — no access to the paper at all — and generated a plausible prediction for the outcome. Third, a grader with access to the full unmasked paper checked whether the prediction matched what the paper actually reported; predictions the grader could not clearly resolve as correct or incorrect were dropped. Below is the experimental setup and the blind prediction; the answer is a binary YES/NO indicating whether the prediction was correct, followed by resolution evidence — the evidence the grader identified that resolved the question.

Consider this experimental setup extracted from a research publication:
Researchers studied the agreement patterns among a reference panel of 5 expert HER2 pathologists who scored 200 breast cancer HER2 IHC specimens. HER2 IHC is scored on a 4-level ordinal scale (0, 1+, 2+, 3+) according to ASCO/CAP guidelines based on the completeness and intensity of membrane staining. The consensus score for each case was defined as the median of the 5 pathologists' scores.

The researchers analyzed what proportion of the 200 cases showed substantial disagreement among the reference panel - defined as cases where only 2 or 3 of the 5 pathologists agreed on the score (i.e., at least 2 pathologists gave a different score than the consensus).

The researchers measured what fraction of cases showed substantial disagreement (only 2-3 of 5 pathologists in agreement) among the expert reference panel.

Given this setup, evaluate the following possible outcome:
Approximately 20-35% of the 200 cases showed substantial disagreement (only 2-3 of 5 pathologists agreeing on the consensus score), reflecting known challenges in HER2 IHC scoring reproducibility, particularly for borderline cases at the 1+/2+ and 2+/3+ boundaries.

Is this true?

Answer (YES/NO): YES